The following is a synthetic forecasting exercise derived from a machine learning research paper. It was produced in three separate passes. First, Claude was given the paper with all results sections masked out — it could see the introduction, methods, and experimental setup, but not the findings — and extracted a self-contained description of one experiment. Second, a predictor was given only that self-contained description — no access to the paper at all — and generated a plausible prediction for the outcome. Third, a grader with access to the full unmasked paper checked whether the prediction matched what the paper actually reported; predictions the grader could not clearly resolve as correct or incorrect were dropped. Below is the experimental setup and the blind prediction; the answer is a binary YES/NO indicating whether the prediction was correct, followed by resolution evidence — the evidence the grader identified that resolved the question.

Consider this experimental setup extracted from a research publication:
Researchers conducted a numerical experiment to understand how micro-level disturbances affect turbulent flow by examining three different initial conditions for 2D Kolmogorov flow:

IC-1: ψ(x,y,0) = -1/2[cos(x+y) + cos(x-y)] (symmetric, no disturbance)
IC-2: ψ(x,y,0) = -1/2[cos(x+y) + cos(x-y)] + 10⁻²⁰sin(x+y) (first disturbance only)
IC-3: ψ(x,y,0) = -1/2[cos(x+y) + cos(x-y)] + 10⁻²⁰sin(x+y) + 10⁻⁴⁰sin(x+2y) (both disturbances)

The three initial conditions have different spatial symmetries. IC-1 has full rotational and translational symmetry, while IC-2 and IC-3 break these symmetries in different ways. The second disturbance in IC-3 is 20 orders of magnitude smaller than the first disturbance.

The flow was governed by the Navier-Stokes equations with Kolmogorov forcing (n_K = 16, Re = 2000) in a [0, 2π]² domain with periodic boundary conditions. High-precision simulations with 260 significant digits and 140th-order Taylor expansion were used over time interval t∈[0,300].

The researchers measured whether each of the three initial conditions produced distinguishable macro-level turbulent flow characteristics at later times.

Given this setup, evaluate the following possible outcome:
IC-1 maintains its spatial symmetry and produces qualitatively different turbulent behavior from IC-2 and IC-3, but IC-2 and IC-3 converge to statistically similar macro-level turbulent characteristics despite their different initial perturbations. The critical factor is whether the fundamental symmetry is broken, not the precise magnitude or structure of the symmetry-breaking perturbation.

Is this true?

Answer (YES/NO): NO